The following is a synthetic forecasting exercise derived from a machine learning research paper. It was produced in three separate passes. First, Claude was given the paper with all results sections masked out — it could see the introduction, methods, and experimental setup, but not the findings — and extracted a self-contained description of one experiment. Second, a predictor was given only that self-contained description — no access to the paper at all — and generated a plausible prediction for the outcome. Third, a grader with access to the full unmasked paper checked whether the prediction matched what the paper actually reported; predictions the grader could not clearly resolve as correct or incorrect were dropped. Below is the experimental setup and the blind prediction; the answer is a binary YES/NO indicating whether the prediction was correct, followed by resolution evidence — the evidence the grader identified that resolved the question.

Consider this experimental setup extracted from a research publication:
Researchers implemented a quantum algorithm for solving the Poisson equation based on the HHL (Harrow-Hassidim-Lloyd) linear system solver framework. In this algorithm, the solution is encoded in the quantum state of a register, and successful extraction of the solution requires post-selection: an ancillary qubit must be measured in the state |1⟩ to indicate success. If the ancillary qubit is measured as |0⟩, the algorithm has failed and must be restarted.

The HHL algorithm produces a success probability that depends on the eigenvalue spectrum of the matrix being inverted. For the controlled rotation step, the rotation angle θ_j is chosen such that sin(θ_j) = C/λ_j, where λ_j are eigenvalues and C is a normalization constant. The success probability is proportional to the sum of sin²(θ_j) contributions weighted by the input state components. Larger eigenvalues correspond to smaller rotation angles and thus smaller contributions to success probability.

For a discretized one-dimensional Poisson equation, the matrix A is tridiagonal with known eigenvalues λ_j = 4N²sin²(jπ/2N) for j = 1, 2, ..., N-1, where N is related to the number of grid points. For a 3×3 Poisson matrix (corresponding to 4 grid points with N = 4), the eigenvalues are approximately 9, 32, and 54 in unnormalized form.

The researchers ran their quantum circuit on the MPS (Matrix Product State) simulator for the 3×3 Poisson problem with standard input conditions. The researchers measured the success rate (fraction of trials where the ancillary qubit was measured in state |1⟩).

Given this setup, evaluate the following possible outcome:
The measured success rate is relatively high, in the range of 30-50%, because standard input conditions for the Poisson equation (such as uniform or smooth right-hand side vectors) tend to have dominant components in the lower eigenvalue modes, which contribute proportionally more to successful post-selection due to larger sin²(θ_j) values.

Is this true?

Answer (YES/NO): NO